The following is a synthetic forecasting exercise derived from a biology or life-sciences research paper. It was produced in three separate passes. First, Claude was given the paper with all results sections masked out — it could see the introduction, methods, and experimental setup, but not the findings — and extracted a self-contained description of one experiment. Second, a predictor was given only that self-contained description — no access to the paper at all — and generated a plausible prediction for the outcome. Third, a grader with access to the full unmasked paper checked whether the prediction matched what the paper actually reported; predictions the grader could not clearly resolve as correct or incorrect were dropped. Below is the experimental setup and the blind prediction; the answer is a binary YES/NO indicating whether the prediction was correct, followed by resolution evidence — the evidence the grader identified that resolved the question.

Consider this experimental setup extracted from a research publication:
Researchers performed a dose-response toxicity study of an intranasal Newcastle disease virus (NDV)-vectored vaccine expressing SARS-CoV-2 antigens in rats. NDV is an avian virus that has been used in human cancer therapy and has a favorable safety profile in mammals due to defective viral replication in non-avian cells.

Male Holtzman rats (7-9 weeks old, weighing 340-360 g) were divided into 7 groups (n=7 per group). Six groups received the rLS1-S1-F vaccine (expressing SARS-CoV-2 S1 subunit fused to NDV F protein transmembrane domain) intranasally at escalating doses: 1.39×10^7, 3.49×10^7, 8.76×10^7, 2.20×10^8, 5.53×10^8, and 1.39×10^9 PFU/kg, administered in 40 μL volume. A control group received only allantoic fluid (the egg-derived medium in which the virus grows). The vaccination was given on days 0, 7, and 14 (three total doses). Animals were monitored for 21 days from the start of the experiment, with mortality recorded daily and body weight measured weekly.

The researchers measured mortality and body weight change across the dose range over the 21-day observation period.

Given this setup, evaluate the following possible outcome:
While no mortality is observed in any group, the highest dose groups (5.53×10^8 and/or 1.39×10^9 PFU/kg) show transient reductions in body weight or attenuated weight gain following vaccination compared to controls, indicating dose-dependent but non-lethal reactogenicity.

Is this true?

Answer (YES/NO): NO